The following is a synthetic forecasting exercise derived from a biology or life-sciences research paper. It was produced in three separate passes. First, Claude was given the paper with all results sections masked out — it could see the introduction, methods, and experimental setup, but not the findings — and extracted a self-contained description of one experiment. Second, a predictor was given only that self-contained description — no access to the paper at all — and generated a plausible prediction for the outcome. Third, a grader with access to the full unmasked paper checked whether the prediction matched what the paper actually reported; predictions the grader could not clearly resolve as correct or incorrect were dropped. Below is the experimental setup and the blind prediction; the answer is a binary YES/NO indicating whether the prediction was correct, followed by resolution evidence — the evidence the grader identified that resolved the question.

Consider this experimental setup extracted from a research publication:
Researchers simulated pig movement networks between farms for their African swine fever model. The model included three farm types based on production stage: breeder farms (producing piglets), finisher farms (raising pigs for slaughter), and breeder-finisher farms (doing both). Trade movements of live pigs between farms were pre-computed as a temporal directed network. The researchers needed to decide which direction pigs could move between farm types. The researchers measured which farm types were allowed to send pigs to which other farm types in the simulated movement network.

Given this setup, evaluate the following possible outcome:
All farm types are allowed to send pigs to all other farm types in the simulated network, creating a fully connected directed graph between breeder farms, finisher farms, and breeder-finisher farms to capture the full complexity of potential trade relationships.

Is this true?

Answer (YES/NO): NO